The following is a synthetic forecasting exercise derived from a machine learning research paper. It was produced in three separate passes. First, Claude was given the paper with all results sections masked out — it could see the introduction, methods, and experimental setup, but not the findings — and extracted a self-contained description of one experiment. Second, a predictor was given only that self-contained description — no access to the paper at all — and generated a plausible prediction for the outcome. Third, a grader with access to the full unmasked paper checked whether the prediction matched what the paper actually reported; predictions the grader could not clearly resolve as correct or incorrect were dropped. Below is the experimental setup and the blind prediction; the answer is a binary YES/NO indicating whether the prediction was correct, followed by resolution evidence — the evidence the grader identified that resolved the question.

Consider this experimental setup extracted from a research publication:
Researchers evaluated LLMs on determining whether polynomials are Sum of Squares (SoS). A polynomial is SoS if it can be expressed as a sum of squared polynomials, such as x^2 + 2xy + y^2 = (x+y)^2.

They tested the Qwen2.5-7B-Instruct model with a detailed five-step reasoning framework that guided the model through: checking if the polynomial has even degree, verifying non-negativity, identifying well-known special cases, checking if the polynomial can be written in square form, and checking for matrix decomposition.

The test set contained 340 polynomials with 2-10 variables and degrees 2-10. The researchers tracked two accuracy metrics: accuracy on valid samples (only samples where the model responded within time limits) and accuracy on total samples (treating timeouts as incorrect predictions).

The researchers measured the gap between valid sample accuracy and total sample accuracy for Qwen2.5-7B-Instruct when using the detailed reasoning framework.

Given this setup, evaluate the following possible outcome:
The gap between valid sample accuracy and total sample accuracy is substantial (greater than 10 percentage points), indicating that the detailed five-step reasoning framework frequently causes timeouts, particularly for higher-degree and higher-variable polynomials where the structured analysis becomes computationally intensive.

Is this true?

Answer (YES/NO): YES